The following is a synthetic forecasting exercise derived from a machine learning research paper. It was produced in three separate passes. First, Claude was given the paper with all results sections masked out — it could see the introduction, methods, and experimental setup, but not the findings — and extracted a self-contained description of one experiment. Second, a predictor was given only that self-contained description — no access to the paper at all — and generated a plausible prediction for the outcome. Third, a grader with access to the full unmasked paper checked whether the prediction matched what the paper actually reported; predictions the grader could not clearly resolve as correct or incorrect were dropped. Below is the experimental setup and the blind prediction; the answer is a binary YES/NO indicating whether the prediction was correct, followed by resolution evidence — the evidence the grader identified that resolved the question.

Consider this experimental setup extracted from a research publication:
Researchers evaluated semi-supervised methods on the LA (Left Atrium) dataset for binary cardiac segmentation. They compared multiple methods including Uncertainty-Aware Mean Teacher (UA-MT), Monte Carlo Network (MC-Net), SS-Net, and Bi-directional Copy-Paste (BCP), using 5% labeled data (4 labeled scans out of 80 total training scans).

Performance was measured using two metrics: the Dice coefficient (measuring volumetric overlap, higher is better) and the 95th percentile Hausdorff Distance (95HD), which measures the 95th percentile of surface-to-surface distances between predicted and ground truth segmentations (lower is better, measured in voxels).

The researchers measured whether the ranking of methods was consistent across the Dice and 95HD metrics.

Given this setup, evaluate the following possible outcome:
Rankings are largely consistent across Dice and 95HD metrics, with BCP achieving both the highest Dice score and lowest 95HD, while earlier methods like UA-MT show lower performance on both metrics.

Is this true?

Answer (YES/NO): NO